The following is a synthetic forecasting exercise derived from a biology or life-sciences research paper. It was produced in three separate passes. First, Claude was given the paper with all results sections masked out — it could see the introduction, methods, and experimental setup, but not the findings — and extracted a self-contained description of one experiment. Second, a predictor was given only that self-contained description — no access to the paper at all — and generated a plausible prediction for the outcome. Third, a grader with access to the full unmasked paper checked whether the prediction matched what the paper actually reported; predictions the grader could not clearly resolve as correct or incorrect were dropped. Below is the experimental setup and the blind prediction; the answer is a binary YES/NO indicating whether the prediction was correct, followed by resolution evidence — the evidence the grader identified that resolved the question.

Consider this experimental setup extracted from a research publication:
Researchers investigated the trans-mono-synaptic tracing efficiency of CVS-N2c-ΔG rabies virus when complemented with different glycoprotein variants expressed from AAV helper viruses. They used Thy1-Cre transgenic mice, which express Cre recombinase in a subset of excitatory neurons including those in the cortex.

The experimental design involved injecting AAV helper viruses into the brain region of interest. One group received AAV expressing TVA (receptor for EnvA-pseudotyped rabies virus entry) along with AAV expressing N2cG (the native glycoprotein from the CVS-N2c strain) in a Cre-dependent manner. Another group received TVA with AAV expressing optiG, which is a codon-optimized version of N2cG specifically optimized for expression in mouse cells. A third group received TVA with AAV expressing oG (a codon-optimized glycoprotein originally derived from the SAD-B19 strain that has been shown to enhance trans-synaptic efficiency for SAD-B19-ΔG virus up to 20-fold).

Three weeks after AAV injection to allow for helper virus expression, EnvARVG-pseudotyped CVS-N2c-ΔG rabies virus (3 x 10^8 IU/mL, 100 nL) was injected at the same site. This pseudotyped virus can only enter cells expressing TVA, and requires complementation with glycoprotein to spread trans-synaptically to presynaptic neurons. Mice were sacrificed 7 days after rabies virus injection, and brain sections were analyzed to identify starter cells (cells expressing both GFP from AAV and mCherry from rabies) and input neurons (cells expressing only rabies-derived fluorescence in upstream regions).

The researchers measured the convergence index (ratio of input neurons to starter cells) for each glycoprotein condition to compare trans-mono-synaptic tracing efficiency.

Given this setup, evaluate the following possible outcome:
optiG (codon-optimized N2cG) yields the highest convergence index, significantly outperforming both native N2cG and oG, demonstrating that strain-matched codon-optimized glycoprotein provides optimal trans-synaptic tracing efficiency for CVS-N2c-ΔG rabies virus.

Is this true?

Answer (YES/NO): NO